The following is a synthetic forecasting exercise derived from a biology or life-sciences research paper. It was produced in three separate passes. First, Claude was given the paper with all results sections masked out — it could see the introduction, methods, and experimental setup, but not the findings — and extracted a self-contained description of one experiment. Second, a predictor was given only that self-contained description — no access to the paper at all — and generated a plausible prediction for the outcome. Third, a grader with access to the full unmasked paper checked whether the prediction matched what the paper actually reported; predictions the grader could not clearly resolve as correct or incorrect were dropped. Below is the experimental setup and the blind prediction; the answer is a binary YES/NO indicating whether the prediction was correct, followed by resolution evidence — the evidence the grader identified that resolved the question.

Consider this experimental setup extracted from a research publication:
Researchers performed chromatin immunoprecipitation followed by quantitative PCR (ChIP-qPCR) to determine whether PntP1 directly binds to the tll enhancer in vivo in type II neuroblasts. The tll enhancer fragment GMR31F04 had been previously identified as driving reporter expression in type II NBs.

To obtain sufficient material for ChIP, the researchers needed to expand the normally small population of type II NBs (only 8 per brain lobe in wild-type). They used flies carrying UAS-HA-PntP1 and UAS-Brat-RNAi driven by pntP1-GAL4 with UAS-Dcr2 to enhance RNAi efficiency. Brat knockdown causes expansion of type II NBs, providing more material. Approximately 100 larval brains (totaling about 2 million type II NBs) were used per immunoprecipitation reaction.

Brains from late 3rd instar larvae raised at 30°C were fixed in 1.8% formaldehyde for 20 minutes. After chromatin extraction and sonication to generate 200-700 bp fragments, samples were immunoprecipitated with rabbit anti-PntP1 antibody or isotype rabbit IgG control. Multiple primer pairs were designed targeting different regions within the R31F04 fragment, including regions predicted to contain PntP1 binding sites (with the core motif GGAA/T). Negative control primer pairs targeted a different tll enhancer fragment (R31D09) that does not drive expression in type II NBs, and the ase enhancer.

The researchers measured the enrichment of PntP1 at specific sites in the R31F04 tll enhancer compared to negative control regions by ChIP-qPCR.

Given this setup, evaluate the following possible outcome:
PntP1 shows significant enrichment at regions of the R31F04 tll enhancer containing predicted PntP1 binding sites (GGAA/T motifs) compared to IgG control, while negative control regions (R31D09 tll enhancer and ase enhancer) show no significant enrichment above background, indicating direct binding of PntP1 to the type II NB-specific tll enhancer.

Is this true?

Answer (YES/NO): YES